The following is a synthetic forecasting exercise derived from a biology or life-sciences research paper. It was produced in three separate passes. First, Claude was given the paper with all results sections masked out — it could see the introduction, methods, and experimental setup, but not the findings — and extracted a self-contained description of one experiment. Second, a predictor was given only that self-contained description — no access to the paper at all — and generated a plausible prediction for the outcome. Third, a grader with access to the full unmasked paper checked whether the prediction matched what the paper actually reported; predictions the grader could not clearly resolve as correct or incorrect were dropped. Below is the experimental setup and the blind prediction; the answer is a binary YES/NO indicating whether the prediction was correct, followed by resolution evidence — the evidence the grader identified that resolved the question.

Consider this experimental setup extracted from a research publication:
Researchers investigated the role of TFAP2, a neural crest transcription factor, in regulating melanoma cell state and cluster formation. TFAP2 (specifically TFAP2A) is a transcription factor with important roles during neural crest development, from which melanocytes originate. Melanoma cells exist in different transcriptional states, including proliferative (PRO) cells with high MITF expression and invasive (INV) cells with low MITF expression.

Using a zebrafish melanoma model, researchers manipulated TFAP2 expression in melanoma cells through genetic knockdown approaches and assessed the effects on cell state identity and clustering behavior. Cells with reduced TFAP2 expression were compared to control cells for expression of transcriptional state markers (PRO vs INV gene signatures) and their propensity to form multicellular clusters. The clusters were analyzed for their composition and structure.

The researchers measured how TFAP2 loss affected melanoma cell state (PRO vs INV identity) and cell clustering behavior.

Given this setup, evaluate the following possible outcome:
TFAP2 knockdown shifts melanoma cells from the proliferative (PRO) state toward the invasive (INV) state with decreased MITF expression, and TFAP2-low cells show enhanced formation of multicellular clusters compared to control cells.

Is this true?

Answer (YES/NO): YES